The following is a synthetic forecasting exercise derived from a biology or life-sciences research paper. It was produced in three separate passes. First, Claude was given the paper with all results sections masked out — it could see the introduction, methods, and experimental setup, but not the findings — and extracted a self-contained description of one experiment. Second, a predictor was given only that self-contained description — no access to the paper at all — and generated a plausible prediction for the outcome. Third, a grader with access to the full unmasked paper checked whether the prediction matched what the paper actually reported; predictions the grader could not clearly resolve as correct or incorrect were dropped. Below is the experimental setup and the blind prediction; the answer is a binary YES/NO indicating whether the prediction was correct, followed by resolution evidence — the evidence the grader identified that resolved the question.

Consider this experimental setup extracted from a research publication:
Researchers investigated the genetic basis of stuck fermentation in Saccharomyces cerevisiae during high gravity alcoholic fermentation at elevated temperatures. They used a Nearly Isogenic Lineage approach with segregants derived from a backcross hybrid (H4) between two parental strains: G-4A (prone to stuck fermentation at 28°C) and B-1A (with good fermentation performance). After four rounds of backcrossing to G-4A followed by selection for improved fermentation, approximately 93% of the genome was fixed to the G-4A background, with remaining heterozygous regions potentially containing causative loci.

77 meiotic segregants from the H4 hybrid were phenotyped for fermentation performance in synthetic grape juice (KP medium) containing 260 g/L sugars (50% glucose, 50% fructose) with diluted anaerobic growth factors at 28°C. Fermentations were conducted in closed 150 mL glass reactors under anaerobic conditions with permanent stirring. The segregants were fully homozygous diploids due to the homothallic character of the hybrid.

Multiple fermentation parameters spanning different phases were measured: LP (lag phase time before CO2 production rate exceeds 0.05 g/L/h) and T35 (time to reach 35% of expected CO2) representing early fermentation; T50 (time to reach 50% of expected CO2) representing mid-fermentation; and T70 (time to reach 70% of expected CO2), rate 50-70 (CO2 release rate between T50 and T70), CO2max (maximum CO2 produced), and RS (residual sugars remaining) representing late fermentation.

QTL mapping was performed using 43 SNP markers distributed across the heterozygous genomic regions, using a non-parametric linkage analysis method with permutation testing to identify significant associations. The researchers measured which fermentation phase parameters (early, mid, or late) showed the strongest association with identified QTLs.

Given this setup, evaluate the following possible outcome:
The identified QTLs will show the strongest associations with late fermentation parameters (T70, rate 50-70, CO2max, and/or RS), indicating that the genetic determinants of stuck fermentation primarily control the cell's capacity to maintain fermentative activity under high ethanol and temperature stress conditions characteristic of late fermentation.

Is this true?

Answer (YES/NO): YES